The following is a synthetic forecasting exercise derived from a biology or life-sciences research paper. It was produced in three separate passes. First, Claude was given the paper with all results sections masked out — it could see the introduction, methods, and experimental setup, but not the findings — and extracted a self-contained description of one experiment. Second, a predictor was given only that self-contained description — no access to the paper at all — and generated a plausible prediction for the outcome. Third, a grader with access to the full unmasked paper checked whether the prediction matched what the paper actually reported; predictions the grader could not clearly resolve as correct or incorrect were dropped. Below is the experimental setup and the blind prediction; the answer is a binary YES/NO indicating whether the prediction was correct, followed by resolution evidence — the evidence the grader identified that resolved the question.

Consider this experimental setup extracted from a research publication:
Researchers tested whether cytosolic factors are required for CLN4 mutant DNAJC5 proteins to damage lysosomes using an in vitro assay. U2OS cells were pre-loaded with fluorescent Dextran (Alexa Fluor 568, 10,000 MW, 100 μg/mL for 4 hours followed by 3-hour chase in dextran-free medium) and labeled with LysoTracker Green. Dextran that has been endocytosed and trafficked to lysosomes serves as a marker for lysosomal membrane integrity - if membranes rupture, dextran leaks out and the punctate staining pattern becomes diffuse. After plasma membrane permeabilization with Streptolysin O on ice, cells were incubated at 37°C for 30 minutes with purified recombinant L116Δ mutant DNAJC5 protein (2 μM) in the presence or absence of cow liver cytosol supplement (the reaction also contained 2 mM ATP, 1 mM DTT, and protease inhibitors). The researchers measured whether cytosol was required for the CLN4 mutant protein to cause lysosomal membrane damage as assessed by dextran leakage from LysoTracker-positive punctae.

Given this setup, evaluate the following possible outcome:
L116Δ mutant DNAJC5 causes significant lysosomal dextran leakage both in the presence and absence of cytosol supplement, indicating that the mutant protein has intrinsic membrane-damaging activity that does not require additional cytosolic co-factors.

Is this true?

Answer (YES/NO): NO